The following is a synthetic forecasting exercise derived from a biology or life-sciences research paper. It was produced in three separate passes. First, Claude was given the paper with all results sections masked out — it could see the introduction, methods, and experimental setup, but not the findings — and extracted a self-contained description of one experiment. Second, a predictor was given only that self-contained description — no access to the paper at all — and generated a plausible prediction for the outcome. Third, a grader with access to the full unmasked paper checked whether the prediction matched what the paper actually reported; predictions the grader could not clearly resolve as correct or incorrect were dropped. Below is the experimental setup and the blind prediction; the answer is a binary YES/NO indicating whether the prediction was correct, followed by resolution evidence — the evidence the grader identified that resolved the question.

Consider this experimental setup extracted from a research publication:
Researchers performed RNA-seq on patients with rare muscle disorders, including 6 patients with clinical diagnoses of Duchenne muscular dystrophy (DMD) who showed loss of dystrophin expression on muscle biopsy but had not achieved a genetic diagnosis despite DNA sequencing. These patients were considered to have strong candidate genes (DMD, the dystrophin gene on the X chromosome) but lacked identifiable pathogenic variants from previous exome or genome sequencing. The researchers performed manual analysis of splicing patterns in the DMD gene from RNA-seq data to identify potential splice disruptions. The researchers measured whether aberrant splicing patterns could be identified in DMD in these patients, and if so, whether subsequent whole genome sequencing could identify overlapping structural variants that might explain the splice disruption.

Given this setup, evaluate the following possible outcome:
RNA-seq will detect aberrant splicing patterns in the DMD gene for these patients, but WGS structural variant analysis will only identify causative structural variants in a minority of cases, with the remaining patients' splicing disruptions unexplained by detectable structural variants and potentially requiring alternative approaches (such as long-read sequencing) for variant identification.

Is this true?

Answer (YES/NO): NO